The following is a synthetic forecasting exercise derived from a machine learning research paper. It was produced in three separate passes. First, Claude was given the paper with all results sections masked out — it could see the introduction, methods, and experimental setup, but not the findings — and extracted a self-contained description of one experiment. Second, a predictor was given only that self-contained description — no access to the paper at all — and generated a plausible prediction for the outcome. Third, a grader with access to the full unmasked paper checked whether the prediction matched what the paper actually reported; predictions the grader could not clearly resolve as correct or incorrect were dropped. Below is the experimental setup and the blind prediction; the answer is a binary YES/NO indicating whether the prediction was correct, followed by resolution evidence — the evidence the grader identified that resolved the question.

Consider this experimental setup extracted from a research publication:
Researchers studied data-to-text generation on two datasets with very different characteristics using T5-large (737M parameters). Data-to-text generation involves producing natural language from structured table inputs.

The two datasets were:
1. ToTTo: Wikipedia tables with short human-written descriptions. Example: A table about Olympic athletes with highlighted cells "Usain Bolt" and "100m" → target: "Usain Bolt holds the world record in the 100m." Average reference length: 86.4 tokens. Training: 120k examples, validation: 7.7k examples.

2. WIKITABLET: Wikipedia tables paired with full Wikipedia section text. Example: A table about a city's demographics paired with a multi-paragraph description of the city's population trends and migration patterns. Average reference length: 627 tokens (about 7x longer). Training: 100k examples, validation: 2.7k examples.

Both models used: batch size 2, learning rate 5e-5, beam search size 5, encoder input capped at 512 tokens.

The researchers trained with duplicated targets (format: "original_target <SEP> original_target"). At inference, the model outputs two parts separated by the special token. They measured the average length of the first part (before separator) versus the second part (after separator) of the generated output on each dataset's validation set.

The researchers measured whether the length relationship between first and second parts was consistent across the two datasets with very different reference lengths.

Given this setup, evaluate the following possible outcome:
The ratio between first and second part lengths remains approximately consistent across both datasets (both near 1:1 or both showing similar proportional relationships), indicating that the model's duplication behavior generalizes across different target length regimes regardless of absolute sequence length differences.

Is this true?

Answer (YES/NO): NO